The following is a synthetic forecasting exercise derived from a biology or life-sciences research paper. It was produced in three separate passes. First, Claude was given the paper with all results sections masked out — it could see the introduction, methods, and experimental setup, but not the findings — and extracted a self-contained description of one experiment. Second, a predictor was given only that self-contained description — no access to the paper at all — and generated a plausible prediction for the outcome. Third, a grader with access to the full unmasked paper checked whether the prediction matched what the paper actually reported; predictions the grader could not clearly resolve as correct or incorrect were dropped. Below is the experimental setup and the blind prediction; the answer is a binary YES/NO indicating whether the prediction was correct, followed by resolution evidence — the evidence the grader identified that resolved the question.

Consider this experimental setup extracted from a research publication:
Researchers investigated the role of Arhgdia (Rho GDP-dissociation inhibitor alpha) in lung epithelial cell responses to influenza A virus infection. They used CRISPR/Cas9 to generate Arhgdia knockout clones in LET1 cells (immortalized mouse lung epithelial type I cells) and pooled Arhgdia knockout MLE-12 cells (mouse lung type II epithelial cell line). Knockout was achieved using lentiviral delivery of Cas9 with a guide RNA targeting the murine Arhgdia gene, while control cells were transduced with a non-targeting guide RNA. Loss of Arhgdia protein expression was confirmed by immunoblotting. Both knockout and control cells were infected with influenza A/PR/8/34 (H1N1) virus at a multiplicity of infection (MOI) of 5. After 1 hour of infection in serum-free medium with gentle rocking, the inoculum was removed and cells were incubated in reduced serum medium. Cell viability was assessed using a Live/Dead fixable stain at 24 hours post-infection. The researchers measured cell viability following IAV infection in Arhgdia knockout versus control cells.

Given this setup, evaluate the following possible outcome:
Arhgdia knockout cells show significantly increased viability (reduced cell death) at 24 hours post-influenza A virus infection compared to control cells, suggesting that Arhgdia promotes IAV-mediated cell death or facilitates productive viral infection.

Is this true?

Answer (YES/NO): YES